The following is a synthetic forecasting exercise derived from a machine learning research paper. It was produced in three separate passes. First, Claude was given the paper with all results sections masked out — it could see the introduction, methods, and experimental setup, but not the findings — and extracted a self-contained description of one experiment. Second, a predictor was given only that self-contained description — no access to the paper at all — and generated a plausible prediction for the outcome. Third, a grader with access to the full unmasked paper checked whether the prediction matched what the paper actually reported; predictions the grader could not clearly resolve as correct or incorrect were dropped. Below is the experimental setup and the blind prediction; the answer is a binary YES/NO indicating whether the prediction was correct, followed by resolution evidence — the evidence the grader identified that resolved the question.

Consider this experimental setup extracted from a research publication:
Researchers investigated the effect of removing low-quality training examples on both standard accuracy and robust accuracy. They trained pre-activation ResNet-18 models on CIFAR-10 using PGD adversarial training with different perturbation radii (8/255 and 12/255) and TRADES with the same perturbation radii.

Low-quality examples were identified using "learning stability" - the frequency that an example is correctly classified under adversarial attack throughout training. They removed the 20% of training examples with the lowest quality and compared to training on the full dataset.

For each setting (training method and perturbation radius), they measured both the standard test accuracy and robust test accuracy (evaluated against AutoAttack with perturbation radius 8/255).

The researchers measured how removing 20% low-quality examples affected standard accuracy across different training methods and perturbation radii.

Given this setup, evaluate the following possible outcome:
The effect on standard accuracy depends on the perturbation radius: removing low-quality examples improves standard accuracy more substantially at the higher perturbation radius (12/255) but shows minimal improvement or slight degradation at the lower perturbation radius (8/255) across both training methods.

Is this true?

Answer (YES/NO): NO